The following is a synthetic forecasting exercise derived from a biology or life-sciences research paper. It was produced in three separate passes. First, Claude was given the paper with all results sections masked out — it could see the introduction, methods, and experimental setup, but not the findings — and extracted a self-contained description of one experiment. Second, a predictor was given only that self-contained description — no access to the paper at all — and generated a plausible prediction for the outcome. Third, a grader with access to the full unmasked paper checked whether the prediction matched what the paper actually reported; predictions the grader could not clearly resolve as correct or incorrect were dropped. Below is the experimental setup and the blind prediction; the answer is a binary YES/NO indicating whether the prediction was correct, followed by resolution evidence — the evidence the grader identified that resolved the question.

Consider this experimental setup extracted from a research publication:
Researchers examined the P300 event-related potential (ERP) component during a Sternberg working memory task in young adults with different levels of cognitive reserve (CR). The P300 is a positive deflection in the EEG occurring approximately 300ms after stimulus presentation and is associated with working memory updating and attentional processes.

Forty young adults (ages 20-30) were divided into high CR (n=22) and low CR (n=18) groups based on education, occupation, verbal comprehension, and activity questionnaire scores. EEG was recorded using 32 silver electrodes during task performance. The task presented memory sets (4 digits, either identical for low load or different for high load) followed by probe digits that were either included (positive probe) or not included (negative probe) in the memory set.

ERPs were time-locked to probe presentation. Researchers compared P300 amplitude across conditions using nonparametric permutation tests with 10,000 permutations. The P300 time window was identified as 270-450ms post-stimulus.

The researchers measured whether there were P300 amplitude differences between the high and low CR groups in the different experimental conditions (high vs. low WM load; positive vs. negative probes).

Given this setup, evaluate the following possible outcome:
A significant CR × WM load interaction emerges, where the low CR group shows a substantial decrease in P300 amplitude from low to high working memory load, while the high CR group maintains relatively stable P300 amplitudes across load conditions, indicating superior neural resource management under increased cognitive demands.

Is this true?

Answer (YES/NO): NO